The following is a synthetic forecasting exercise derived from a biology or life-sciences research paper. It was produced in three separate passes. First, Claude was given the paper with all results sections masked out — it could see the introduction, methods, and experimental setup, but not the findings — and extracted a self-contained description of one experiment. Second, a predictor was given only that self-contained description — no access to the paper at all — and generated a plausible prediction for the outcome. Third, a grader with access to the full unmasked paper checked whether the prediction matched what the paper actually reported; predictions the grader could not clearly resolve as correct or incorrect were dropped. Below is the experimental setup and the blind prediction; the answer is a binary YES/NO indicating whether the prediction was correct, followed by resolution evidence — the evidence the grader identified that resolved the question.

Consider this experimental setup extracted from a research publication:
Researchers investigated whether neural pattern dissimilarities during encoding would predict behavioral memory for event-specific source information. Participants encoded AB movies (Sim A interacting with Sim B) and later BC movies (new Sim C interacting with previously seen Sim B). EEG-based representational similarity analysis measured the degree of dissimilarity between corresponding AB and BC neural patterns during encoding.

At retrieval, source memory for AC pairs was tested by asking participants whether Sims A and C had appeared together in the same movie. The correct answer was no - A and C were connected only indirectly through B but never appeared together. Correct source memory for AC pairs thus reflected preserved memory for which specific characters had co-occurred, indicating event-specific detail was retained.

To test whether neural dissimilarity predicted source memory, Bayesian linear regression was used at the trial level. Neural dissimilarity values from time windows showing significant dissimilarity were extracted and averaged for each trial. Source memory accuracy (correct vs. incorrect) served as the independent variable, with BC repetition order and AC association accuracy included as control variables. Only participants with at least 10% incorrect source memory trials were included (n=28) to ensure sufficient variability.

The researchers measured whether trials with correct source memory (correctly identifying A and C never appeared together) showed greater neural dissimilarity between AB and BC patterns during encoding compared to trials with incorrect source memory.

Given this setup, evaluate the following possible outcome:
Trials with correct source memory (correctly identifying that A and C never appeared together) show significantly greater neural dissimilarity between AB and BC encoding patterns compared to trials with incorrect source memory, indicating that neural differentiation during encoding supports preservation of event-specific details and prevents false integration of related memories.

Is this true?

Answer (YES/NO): YES